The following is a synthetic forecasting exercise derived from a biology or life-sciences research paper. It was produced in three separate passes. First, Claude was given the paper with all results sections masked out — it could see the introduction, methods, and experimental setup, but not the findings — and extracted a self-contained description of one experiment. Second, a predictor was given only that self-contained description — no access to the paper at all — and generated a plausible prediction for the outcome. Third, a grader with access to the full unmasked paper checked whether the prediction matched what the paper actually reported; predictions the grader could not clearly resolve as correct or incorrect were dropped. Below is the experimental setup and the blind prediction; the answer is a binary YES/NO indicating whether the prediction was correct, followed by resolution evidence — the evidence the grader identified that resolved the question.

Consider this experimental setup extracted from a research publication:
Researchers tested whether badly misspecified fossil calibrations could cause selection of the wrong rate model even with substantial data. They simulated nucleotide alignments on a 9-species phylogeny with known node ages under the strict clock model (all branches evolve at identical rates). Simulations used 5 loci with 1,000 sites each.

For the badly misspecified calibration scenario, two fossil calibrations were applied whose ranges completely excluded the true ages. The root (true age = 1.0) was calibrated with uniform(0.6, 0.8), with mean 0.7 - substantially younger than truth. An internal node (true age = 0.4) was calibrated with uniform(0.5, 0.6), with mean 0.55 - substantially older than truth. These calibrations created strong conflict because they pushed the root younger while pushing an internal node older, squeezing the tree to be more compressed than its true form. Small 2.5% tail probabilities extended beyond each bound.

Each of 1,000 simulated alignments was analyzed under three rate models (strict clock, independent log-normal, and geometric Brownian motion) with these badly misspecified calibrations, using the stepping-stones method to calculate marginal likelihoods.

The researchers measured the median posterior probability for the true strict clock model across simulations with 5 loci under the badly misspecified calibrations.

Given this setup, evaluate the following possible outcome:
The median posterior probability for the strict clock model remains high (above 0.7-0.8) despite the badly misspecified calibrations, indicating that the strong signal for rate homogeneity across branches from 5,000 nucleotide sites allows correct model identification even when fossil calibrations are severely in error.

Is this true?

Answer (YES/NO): NO